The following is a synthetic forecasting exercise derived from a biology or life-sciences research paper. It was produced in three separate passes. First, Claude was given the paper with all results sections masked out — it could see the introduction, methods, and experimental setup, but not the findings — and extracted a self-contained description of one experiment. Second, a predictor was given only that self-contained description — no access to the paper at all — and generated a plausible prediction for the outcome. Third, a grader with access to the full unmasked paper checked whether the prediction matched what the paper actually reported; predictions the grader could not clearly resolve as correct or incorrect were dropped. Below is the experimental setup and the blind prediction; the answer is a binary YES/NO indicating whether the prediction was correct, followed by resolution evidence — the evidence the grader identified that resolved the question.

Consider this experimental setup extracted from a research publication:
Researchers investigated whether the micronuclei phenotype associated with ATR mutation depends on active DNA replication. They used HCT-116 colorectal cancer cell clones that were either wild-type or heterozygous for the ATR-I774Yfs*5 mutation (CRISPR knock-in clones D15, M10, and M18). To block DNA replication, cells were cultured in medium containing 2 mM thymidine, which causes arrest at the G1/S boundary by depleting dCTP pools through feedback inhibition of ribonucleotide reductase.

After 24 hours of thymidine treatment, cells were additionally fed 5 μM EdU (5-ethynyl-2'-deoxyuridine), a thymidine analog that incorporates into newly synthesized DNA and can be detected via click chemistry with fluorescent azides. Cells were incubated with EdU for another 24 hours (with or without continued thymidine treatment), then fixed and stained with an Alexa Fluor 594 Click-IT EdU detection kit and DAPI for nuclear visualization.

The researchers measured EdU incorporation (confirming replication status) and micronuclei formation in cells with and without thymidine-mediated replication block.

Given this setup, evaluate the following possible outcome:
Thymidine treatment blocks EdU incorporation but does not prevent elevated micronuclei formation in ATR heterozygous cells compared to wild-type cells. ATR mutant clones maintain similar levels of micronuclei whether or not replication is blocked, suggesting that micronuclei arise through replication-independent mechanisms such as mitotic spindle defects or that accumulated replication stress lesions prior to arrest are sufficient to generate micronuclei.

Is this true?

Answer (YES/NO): NO